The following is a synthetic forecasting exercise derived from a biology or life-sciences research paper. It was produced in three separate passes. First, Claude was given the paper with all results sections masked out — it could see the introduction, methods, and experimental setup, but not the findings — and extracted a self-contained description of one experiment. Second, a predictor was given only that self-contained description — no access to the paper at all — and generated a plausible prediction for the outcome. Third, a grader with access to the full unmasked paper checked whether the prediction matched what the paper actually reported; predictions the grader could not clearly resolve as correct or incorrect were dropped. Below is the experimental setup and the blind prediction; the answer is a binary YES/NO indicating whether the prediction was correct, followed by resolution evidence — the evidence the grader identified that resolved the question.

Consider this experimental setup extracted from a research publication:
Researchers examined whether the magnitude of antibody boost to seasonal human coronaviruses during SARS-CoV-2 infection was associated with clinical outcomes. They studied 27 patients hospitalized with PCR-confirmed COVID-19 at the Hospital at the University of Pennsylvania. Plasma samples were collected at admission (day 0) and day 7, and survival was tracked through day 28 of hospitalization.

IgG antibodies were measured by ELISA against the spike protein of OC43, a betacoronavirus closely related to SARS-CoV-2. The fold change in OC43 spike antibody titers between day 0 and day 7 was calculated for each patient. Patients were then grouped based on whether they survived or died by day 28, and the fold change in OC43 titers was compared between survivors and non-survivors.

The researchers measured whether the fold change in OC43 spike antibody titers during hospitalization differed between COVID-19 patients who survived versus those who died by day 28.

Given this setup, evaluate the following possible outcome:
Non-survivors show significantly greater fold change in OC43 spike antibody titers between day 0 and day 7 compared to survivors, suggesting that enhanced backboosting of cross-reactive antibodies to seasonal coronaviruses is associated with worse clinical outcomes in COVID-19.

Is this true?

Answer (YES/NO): NO